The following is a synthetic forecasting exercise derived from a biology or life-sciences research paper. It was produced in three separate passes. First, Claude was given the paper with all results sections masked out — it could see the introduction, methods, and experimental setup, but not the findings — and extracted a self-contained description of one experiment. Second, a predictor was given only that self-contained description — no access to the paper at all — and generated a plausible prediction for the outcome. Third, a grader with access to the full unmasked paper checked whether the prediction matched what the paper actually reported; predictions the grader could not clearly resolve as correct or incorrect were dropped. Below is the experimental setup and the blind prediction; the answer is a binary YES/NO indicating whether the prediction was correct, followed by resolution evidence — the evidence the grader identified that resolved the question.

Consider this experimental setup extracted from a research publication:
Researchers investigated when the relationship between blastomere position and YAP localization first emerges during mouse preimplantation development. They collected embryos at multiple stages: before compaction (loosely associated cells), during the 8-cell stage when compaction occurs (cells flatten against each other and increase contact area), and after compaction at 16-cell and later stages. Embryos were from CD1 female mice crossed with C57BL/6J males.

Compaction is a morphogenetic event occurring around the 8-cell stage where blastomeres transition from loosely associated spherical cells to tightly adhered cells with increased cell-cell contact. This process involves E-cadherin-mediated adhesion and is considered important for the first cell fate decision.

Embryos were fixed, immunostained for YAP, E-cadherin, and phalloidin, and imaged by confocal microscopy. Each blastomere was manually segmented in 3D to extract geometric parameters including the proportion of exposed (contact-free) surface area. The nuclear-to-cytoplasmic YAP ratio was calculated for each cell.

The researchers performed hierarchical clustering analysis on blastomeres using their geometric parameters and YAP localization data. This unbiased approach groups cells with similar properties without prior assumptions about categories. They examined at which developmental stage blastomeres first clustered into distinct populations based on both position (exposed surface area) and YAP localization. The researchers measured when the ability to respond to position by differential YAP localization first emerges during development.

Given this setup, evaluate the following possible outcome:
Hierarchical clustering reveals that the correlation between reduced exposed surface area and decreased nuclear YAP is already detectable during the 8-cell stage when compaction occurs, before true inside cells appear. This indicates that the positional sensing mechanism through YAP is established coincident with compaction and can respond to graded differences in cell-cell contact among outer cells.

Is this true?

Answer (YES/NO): YES